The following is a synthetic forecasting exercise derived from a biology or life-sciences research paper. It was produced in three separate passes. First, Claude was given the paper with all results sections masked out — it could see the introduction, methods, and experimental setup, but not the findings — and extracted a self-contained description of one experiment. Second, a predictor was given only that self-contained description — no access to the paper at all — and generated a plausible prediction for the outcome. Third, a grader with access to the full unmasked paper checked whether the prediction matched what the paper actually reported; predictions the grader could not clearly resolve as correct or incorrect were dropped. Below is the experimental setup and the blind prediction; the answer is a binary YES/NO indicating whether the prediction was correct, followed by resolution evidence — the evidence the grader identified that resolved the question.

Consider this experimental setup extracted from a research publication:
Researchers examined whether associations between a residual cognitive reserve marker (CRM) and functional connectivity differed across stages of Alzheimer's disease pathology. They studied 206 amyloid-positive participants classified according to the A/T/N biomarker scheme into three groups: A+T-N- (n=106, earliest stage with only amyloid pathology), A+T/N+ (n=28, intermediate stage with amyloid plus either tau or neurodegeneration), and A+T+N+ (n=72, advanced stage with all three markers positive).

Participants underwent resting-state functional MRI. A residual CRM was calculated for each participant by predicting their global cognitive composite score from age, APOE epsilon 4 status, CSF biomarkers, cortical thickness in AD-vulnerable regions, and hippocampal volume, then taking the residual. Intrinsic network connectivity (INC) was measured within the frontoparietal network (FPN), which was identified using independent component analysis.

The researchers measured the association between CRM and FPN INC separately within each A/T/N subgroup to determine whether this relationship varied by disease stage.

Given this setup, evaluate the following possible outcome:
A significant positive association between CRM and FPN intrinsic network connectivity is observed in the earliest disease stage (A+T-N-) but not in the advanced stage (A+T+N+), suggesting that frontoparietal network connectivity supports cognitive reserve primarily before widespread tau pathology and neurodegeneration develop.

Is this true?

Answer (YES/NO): NO